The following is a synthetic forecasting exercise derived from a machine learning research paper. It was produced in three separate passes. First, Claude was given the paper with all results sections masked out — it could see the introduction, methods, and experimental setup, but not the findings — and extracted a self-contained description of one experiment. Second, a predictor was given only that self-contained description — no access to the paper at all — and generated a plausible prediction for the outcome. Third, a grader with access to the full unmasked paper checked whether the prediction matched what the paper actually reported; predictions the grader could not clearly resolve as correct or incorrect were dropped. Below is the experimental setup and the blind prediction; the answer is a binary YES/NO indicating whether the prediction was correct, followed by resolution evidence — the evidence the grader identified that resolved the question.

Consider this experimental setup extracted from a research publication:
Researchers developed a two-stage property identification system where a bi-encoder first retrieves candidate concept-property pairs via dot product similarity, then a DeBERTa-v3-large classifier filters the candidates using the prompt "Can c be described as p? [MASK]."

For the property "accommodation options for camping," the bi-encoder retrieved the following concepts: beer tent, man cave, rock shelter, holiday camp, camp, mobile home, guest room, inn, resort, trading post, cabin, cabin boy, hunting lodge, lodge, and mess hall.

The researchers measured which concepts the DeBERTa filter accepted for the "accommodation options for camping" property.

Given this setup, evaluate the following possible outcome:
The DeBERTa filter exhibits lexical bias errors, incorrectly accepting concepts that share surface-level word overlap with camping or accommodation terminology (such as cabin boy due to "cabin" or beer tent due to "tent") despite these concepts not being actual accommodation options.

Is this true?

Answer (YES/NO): NO